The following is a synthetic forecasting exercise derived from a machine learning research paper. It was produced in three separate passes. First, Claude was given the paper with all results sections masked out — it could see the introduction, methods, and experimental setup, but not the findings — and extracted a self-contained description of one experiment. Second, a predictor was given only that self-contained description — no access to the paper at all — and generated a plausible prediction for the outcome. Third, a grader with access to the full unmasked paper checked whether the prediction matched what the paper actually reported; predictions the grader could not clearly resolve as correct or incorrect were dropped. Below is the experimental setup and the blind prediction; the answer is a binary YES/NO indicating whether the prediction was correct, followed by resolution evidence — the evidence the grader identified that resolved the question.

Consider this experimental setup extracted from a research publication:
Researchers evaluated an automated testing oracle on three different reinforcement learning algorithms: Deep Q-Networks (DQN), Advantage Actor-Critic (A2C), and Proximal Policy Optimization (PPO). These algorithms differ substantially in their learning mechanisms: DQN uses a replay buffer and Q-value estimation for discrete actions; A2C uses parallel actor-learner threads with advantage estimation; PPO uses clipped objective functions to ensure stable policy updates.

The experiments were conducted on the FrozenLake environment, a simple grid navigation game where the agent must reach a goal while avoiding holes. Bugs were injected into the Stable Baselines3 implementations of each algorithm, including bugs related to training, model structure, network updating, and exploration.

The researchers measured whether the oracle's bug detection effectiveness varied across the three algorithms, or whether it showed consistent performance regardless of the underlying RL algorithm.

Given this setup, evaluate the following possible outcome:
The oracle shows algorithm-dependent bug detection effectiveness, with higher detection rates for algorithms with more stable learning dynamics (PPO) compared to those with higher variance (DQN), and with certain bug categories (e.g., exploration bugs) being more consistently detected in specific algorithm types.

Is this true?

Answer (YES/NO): NO